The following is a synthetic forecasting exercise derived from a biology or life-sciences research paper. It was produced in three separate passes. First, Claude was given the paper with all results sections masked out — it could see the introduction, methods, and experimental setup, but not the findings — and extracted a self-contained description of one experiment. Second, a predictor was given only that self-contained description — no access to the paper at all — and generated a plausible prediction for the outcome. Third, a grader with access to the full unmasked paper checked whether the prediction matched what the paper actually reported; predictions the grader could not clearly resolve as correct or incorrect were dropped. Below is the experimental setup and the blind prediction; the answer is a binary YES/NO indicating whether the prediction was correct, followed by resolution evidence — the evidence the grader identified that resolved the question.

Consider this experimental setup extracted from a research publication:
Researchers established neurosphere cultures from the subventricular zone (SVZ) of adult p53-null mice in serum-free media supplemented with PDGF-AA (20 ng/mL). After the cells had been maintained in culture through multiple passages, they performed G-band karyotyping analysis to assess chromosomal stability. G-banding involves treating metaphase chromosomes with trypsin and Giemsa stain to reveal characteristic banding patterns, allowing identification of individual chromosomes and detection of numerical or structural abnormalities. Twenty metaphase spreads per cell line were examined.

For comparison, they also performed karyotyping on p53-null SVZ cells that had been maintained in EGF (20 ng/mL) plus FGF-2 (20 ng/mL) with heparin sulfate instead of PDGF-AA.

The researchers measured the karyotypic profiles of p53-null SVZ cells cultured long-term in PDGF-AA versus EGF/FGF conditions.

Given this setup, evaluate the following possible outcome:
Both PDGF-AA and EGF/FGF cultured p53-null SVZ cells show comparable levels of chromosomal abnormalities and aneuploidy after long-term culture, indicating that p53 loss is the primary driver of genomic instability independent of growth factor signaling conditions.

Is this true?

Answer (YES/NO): NO